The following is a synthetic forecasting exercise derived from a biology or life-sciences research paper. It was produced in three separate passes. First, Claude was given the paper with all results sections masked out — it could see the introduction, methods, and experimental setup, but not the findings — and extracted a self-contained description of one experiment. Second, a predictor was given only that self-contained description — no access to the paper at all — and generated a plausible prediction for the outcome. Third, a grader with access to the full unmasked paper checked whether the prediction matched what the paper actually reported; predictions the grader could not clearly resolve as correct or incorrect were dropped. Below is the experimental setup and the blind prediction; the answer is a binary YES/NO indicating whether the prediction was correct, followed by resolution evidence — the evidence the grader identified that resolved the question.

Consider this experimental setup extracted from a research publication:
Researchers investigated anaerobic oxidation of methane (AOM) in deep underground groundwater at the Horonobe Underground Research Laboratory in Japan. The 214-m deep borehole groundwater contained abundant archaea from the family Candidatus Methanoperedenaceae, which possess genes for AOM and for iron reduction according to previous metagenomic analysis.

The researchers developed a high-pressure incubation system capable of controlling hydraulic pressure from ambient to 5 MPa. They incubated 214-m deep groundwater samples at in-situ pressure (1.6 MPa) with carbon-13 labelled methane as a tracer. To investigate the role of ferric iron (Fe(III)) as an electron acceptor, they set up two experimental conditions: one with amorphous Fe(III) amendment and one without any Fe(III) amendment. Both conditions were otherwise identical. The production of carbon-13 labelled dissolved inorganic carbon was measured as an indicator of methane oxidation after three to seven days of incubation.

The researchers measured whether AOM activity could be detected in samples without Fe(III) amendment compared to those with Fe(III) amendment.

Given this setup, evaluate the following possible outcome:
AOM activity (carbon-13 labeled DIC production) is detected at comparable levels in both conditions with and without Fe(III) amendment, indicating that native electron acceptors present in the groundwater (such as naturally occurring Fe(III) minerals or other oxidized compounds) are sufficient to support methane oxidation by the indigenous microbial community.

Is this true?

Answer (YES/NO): NO